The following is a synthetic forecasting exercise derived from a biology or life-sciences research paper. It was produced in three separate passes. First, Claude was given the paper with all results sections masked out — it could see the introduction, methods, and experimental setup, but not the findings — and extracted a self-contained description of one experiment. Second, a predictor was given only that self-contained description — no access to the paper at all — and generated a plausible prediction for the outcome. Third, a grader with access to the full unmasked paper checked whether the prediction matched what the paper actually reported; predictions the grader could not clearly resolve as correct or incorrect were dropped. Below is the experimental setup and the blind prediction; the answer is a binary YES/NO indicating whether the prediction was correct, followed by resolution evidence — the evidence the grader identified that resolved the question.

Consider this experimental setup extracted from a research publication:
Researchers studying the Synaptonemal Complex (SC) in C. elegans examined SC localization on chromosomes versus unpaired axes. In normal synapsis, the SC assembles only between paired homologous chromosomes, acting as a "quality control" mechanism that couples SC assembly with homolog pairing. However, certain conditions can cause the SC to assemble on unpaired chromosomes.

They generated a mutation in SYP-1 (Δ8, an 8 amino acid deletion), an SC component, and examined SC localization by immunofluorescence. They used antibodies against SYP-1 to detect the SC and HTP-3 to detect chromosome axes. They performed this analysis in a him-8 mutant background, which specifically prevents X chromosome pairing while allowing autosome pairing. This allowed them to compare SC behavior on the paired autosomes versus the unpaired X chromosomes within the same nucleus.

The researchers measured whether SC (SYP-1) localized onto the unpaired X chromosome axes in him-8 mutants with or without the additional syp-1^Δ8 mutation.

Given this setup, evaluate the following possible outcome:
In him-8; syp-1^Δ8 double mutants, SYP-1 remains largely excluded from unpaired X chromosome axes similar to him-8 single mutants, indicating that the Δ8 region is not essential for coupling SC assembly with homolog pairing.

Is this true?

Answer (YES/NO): NO